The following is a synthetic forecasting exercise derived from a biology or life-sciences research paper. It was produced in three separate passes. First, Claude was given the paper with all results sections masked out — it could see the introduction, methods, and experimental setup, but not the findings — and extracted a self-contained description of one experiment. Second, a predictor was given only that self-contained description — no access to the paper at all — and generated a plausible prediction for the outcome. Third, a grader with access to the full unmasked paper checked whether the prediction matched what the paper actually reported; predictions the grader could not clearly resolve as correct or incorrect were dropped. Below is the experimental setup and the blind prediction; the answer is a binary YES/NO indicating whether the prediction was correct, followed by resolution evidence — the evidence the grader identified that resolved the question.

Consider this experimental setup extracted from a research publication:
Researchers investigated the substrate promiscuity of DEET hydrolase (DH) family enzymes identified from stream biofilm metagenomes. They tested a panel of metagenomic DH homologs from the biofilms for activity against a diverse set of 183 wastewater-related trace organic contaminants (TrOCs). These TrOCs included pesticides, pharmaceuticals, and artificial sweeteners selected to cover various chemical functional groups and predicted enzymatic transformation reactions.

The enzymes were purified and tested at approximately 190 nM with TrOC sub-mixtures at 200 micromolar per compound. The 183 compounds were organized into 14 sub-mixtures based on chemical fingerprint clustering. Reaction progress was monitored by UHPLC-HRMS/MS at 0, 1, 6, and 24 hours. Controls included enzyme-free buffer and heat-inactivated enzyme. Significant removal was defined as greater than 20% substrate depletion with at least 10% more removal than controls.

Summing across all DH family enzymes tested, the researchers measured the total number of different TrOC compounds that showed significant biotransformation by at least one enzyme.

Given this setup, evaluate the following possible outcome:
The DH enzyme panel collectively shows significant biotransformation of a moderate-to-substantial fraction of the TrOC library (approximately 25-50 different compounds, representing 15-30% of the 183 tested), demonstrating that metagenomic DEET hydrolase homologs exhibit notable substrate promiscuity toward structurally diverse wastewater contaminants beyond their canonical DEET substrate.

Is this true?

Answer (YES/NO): NO